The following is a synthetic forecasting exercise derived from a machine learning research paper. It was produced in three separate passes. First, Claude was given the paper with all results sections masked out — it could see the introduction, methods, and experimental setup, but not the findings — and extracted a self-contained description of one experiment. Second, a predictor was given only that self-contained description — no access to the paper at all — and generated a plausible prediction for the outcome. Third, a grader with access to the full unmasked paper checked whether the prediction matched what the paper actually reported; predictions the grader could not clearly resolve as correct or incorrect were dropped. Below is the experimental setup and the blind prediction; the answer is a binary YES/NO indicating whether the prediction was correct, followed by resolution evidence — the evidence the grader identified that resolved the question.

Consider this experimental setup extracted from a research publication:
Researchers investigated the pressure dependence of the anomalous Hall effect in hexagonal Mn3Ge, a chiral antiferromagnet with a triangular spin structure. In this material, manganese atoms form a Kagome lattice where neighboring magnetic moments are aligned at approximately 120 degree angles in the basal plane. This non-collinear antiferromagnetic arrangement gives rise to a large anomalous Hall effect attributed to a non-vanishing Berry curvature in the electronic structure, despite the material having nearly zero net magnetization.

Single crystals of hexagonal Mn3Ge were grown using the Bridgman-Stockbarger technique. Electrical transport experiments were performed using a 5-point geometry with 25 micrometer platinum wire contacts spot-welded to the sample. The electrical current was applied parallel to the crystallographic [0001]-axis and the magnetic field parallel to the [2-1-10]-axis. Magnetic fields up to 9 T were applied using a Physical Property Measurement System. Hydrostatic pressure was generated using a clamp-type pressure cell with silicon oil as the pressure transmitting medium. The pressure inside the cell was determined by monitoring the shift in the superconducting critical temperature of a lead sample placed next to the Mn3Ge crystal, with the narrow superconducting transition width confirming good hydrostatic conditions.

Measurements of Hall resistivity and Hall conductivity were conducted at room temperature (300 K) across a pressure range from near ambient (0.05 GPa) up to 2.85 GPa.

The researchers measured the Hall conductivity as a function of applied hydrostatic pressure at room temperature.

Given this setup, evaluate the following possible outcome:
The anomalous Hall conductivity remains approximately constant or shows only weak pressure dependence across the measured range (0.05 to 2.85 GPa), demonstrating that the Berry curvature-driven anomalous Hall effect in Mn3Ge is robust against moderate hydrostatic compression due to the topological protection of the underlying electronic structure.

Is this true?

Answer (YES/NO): NO